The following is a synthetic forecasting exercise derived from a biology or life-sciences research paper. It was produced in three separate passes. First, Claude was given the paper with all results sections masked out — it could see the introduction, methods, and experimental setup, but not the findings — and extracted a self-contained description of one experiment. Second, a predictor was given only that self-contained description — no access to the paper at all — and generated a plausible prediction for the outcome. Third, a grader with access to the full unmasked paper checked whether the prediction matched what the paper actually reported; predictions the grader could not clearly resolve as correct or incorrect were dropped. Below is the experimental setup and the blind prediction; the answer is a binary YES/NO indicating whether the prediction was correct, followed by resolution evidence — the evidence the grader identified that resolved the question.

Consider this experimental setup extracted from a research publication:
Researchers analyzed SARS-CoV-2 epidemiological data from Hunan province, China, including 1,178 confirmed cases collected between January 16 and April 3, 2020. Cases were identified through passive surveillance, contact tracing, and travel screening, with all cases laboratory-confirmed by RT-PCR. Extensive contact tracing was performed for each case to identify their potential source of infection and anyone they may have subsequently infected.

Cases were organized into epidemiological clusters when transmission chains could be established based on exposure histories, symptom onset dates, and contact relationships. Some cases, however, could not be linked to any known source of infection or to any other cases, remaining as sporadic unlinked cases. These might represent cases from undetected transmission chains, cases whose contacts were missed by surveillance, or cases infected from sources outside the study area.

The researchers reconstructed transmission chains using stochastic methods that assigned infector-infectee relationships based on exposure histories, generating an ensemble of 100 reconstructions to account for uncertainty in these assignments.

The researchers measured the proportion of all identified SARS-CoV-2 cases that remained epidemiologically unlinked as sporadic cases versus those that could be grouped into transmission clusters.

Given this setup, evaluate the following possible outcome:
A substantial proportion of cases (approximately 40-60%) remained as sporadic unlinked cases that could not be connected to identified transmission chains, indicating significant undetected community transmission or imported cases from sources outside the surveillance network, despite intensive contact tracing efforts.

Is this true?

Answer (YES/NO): NO